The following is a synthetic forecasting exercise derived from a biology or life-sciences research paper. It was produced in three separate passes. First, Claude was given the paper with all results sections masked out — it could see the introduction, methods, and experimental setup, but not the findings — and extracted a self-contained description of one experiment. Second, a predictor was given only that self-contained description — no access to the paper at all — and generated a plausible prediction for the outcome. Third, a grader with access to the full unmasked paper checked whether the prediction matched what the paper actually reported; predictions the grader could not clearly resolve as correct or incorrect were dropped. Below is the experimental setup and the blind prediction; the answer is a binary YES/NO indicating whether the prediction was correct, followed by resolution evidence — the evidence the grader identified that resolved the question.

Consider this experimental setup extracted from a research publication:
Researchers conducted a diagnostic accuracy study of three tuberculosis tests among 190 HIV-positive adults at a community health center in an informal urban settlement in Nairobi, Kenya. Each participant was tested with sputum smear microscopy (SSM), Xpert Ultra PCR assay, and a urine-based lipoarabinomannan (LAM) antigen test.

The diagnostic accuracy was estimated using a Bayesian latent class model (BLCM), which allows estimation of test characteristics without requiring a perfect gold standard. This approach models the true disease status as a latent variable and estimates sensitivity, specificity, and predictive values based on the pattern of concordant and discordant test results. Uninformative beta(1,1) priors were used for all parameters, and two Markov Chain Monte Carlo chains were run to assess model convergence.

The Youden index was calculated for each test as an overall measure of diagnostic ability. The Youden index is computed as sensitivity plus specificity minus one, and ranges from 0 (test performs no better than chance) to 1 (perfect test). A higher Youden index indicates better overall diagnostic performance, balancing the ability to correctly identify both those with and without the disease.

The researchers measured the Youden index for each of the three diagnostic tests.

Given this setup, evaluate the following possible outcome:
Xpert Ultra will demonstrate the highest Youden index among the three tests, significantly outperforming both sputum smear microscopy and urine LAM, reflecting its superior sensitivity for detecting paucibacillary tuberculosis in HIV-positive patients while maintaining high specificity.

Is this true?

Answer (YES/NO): YES